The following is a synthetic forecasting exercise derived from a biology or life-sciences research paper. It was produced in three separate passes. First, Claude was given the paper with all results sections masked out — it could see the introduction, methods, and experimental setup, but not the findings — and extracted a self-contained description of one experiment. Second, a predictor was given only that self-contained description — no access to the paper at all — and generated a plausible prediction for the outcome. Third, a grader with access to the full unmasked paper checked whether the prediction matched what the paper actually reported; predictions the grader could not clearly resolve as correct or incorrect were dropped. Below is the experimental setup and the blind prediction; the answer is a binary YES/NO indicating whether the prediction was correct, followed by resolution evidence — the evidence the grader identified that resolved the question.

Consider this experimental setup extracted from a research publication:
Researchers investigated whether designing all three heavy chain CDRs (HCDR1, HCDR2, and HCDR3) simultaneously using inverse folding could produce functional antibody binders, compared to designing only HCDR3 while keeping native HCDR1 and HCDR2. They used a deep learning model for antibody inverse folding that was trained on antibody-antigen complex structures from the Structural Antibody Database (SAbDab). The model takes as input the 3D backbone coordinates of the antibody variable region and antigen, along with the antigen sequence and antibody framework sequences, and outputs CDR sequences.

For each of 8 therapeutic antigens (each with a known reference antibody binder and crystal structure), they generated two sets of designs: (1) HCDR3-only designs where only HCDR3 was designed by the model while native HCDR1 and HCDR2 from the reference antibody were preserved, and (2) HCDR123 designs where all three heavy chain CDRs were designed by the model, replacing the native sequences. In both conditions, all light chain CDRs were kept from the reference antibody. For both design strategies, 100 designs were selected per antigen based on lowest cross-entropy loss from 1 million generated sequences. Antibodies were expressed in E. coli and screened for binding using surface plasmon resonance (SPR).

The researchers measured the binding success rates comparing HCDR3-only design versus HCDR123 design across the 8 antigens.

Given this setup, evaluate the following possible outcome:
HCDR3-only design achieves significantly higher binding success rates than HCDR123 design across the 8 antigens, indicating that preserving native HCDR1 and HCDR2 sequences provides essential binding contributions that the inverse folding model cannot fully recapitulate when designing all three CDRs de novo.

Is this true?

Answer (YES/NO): NO